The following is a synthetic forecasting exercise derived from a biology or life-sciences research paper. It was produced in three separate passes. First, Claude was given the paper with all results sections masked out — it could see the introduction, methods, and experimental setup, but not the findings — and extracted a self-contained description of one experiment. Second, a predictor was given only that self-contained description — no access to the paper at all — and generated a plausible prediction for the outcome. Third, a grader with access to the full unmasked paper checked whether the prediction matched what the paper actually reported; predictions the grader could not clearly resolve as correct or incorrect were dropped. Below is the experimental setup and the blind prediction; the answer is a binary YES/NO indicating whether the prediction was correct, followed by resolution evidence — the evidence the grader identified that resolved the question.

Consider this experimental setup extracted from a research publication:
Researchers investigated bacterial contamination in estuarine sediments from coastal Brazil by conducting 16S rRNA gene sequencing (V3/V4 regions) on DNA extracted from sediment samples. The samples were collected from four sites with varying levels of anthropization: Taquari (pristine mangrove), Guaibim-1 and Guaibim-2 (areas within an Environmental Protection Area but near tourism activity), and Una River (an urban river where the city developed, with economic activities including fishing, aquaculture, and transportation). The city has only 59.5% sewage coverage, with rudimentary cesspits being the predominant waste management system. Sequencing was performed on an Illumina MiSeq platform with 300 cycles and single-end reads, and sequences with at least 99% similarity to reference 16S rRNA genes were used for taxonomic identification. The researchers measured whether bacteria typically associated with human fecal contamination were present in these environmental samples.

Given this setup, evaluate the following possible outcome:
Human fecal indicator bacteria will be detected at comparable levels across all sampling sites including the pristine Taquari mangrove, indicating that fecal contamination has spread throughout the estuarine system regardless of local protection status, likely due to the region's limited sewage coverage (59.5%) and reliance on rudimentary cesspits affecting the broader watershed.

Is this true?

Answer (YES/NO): NO